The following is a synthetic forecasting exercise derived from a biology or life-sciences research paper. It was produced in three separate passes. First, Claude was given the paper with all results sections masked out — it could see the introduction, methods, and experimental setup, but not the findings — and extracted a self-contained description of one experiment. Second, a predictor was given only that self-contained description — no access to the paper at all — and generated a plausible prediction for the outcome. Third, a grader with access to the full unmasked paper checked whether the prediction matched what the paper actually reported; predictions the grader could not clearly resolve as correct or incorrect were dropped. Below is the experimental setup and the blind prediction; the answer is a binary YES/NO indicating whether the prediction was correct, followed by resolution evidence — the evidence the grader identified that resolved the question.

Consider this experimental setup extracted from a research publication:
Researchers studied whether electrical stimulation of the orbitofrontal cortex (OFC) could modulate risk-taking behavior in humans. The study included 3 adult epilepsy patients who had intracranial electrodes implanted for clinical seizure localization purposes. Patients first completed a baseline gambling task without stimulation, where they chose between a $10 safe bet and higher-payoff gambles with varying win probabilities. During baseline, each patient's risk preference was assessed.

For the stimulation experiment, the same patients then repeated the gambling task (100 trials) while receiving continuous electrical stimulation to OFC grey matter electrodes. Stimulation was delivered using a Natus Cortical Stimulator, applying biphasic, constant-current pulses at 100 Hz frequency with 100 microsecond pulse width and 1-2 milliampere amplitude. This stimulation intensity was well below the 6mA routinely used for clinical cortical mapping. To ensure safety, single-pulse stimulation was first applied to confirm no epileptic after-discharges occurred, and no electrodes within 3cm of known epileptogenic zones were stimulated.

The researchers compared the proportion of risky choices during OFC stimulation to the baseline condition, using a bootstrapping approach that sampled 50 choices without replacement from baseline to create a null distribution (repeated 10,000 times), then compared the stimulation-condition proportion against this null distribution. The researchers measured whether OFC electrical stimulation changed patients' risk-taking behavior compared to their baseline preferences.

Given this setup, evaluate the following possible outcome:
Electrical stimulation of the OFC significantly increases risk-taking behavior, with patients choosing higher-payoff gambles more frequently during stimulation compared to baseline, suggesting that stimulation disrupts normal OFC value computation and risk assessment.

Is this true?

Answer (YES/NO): NO